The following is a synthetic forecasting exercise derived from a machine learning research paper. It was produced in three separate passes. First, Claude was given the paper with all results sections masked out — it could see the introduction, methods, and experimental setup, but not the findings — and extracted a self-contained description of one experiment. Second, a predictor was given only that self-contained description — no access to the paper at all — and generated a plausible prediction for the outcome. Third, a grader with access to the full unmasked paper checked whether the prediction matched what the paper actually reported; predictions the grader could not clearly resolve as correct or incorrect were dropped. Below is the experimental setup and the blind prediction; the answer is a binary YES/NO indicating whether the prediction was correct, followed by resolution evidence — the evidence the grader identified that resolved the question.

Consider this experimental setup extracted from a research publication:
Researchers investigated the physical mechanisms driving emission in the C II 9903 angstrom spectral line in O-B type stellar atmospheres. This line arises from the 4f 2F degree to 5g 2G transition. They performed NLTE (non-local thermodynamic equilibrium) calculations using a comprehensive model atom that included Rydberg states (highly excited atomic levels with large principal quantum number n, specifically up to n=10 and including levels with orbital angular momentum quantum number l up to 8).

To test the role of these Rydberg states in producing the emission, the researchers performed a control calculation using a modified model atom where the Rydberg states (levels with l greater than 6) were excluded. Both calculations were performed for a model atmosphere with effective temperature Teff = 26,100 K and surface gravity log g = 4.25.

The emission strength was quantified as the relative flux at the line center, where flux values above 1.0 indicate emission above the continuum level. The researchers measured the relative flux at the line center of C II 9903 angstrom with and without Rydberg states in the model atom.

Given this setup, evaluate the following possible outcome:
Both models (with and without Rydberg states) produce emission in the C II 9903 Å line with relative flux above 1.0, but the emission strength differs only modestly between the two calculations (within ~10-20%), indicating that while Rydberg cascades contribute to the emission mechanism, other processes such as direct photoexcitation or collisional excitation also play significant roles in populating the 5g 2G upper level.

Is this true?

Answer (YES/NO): NO